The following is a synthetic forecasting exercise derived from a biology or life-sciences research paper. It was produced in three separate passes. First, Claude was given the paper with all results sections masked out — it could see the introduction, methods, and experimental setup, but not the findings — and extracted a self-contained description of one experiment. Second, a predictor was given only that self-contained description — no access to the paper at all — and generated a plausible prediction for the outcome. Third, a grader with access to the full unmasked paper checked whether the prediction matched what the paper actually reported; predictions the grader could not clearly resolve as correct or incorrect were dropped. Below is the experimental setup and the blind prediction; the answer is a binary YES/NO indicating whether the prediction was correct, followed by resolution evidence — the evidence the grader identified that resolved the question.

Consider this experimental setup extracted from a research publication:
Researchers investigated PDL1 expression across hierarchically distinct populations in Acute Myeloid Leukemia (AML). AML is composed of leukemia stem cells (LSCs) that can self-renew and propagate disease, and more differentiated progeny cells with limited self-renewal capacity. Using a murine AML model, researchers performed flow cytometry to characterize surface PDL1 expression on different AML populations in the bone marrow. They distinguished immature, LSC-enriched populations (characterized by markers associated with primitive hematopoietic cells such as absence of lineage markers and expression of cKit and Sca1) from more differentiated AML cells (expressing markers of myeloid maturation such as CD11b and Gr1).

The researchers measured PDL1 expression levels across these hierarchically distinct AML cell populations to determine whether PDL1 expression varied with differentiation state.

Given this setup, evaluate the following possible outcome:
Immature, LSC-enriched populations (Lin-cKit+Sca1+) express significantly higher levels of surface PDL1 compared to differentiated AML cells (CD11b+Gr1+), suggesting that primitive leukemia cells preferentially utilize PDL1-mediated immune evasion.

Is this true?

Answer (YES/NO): NO